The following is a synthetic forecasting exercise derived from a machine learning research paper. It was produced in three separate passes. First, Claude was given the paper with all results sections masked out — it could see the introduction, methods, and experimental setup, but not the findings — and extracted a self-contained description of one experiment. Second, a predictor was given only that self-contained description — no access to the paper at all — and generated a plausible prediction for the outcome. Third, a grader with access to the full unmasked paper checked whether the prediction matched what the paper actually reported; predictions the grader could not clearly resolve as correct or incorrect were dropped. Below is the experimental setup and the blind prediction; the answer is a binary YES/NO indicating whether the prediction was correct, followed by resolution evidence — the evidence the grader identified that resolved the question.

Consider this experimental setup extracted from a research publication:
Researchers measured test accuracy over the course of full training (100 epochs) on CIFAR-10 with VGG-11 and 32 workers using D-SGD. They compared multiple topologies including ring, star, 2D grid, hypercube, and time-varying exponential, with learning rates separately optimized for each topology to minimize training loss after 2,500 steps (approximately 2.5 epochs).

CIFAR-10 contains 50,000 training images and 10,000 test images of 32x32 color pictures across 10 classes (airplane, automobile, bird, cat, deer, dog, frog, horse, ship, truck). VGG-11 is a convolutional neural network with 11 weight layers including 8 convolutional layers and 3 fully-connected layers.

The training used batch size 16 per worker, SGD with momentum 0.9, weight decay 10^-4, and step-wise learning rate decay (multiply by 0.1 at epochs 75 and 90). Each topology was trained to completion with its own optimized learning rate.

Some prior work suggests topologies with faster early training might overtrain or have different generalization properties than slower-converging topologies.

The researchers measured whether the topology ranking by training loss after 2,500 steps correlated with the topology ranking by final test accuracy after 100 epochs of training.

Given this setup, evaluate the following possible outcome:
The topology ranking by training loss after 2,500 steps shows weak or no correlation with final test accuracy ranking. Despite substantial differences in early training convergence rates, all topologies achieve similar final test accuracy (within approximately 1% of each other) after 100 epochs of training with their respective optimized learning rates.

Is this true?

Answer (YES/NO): NO